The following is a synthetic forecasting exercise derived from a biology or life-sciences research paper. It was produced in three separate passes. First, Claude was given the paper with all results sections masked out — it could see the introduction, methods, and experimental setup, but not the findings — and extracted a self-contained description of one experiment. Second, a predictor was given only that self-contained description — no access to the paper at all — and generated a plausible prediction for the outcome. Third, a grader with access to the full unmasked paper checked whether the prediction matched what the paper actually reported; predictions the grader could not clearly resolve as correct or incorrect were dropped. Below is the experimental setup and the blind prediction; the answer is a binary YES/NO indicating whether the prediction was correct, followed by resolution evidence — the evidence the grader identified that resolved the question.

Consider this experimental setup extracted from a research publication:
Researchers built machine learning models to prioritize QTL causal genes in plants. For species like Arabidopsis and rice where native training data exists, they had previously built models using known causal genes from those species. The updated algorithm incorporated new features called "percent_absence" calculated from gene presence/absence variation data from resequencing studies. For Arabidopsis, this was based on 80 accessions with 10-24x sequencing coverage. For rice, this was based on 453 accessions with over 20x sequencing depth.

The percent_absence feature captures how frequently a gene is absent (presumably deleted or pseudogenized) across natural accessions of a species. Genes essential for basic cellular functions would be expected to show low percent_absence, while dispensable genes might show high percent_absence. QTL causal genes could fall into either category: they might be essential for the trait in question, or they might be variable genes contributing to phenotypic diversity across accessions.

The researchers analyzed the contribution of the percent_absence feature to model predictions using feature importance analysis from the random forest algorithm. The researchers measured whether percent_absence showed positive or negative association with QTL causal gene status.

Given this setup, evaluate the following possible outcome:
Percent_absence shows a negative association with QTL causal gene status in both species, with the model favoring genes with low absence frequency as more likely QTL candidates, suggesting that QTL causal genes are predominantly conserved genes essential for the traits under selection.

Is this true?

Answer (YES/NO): NO